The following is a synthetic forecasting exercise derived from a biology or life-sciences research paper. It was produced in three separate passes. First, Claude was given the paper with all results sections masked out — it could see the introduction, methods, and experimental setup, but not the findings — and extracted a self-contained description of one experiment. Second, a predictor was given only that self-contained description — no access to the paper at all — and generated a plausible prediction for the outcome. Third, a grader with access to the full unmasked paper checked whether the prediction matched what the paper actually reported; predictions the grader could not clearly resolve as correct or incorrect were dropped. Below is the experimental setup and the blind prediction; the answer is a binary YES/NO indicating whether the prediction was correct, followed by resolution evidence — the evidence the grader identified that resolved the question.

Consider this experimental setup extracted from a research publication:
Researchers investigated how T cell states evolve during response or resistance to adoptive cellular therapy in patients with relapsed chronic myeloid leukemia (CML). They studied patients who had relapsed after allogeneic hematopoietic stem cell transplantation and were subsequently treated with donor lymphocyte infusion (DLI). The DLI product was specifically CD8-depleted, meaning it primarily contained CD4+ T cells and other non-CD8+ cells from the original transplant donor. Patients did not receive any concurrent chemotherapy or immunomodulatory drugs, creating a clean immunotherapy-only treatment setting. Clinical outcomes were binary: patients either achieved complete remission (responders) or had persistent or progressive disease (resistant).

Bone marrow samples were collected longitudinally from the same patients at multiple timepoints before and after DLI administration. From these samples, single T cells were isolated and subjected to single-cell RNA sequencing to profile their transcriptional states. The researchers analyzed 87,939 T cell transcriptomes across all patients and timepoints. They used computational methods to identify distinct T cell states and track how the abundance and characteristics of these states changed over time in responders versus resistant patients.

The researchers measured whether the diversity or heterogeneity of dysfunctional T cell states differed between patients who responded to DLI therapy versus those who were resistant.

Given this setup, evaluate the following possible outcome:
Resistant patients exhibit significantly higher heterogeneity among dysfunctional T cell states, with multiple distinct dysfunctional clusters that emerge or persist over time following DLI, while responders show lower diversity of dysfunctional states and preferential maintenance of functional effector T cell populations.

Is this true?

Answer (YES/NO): NO